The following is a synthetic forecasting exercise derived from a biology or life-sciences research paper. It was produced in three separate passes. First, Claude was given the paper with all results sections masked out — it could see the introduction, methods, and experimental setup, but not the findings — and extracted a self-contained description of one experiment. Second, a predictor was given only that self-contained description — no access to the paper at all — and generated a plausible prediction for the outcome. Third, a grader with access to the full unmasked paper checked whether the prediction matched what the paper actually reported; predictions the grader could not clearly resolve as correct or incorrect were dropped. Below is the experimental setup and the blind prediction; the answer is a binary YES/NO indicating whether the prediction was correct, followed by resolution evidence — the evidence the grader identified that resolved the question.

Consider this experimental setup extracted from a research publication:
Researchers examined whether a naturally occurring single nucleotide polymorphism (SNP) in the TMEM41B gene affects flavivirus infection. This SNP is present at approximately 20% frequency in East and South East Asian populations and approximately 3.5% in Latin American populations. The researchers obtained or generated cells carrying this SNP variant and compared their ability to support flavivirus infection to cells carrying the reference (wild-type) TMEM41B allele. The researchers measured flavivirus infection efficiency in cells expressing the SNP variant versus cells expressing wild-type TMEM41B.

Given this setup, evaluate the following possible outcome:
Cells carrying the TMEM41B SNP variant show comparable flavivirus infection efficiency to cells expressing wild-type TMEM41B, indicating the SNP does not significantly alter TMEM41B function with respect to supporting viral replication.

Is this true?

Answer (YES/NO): NO